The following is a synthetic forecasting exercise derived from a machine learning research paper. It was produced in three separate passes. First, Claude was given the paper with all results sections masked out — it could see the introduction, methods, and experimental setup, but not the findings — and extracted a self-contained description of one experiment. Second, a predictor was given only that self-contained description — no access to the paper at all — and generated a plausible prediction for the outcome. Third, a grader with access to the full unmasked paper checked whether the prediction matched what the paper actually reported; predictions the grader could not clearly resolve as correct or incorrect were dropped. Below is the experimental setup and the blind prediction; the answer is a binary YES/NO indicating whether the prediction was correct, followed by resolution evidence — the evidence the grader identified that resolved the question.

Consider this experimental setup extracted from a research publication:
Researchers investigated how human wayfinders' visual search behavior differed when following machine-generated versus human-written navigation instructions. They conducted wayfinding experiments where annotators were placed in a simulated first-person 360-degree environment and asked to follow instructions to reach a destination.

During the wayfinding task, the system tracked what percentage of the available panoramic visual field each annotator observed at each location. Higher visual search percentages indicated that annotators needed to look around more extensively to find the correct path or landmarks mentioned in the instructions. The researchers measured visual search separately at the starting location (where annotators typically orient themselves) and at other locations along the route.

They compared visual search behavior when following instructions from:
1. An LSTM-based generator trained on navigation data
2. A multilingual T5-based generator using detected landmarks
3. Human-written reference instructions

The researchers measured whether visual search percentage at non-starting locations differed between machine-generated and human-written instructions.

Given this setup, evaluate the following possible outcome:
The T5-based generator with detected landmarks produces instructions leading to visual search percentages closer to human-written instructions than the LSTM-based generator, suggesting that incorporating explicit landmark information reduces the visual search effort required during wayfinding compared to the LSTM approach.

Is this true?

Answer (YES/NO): YES